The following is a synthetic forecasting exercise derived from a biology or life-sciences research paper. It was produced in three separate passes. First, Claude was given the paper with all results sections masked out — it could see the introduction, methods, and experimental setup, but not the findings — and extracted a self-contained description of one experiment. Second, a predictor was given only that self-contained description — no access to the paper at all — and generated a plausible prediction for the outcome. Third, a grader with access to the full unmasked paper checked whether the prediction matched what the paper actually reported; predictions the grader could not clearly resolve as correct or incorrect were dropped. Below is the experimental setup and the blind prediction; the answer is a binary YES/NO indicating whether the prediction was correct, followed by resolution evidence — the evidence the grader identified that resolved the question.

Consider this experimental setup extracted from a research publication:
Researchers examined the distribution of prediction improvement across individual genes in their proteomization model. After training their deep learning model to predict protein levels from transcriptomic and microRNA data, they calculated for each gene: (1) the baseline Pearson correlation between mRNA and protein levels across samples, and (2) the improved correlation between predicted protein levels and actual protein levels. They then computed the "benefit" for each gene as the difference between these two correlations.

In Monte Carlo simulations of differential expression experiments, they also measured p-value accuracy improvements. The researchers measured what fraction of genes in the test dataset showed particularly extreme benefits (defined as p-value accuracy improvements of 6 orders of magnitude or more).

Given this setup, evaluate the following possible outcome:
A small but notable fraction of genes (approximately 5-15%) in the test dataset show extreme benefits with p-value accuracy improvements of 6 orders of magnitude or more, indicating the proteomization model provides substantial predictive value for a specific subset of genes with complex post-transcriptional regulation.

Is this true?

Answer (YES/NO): YES